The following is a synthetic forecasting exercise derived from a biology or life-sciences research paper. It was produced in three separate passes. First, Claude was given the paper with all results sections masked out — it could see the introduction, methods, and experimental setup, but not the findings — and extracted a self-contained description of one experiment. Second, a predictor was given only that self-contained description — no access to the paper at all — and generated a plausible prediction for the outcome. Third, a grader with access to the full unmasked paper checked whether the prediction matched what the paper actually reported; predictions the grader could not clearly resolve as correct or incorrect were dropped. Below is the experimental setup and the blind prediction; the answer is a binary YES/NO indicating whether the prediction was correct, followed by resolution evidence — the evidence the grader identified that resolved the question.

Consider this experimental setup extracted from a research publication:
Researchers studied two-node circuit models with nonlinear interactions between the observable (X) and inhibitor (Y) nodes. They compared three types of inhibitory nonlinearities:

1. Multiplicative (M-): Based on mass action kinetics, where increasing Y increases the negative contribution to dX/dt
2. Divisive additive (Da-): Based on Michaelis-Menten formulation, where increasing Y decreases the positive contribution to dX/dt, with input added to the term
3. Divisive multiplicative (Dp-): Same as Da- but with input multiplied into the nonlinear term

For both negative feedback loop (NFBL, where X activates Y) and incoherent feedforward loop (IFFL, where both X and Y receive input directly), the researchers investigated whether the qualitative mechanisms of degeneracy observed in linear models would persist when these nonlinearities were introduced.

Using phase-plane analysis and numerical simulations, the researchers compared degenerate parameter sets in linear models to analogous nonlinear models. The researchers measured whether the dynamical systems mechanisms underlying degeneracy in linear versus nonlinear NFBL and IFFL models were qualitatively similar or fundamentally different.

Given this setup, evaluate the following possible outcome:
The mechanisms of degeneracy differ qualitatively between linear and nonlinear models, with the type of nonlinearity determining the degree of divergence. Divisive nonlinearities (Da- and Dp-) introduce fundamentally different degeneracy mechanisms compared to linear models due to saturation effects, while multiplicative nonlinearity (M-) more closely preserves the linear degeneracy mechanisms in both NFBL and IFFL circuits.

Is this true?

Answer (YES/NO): NO